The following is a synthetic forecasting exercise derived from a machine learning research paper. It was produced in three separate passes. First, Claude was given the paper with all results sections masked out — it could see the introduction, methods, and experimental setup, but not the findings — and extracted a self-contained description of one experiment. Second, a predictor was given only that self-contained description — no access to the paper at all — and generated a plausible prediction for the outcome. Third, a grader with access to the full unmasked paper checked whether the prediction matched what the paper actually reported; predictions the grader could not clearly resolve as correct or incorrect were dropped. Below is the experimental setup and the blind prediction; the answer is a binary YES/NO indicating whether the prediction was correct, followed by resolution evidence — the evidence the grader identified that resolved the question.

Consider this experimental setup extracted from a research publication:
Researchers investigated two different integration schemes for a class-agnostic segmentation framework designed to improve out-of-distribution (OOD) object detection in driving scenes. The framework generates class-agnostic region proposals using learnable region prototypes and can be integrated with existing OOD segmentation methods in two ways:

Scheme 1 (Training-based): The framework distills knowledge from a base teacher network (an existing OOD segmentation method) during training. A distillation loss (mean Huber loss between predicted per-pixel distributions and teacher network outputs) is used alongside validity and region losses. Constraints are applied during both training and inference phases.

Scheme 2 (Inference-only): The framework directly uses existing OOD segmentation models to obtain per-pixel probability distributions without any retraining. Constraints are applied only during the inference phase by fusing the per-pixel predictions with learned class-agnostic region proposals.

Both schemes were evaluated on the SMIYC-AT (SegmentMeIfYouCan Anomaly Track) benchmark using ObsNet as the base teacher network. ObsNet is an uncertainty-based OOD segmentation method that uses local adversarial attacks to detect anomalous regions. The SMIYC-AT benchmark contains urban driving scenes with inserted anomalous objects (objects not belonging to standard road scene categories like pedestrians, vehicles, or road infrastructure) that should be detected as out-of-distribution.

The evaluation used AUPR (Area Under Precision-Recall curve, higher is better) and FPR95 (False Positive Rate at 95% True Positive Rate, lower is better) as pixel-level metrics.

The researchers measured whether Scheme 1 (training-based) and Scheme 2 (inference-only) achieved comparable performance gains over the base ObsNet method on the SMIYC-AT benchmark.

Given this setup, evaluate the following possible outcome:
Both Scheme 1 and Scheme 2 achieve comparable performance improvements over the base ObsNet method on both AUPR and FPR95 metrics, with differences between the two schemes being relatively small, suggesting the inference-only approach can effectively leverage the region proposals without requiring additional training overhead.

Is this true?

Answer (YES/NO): YES